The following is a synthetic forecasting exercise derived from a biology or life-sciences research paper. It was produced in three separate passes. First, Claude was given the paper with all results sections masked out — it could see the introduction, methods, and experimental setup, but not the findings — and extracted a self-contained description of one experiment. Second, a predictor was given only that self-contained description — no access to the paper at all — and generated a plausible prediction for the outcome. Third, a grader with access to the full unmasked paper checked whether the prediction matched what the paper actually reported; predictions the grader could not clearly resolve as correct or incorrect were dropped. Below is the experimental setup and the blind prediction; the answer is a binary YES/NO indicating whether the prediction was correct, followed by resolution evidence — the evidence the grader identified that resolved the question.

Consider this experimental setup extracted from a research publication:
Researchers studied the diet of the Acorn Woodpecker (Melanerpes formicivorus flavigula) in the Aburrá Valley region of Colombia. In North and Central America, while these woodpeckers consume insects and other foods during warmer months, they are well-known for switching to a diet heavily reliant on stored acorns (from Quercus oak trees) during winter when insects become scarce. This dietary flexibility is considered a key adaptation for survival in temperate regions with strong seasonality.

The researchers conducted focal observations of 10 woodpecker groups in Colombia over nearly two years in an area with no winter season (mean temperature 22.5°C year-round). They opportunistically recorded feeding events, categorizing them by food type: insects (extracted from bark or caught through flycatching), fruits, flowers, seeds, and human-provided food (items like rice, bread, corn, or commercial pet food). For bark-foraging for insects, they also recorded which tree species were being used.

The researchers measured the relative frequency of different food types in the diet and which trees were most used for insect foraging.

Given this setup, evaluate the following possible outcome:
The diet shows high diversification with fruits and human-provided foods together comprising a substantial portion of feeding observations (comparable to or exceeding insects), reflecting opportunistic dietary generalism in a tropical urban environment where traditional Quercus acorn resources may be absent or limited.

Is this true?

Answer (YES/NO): NO